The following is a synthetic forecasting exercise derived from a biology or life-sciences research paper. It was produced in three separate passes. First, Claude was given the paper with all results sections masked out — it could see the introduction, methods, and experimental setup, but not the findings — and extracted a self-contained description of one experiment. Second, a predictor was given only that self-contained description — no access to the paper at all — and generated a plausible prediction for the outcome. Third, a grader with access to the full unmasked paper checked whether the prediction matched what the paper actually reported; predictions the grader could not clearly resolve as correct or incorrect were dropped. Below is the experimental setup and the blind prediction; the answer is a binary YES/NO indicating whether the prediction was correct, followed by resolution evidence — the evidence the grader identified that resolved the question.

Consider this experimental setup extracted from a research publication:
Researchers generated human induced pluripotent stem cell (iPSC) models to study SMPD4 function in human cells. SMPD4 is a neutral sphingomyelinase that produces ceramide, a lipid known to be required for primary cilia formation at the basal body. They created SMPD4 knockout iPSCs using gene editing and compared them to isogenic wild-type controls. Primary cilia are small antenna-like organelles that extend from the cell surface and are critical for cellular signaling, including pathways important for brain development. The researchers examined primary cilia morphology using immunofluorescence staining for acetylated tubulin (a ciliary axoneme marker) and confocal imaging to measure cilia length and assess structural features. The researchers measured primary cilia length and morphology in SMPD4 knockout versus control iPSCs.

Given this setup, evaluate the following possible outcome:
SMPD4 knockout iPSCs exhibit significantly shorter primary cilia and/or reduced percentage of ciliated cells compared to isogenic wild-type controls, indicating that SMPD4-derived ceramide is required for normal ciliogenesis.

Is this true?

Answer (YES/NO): YES